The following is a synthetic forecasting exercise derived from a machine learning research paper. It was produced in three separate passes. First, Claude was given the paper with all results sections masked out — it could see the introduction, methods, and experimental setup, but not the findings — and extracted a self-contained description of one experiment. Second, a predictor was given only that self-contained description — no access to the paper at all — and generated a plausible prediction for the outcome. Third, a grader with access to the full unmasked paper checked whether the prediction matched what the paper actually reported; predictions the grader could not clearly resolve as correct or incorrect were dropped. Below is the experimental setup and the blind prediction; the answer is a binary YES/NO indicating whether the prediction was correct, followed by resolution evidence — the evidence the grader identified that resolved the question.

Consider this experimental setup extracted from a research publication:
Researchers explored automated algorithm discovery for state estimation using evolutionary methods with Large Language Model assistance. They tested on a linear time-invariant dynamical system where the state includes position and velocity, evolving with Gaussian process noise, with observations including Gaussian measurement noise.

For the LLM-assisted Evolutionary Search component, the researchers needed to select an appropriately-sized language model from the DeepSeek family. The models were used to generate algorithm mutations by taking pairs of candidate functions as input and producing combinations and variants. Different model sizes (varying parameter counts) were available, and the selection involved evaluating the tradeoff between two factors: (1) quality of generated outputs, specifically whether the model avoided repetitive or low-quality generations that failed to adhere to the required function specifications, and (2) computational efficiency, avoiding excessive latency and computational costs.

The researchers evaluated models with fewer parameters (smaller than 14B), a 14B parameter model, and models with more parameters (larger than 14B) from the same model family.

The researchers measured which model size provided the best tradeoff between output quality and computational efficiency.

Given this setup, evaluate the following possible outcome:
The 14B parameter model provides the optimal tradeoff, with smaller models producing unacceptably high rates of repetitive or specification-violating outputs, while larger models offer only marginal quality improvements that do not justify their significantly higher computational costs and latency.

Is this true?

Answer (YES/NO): NO